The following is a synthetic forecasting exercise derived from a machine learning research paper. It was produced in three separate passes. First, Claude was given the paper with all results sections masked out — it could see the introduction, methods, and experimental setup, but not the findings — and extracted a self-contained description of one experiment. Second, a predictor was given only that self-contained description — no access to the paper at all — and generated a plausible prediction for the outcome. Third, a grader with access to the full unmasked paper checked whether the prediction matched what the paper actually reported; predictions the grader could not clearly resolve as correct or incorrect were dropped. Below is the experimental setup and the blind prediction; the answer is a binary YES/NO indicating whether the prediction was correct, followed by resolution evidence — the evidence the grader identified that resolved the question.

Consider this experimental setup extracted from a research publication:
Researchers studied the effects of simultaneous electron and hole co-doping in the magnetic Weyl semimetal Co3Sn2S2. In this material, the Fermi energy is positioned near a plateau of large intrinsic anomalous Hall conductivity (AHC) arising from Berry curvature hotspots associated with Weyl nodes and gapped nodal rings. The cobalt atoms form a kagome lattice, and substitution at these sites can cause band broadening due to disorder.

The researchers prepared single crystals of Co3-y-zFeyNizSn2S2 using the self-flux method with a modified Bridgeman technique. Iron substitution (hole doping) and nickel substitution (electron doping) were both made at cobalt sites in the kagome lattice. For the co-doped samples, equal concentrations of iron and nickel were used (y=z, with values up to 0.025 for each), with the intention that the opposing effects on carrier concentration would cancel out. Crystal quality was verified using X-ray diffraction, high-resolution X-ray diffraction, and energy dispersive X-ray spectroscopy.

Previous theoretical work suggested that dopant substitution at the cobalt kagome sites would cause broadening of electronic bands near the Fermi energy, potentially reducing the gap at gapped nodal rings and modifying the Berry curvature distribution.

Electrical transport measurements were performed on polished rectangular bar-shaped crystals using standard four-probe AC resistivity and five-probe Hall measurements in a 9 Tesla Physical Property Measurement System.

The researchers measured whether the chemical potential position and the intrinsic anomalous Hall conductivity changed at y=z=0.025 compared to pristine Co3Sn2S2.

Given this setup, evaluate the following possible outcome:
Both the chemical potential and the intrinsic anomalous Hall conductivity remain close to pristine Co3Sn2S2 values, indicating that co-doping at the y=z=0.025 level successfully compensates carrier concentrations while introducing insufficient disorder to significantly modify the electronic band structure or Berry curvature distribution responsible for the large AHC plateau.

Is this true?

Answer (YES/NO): NO